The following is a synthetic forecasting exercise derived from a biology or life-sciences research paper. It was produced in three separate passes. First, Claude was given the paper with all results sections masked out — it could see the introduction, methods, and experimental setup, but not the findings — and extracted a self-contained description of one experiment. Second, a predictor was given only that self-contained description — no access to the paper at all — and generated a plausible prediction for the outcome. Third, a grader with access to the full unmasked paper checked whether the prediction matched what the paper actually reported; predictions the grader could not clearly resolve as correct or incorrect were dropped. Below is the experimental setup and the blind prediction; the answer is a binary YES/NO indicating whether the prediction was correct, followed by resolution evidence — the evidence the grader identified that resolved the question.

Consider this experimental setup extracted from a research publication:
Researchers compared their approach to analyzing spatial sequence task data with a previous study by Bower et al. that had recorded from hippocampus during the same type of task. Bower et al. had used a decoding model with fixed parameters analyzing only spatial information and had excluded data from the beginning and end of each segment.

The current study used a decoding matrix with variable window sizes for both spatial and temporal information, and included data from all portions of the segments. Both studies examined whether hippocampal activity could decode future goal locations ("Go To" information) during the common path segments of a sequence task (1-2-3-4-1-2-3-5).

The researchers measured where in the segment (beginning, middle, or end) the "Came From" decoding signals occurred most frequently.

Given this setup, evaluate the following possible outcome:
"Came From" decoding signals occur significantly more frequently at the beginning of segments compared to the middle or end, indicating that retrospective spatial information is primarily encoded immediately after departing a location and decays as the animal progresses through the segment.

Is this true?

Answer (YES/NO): YES